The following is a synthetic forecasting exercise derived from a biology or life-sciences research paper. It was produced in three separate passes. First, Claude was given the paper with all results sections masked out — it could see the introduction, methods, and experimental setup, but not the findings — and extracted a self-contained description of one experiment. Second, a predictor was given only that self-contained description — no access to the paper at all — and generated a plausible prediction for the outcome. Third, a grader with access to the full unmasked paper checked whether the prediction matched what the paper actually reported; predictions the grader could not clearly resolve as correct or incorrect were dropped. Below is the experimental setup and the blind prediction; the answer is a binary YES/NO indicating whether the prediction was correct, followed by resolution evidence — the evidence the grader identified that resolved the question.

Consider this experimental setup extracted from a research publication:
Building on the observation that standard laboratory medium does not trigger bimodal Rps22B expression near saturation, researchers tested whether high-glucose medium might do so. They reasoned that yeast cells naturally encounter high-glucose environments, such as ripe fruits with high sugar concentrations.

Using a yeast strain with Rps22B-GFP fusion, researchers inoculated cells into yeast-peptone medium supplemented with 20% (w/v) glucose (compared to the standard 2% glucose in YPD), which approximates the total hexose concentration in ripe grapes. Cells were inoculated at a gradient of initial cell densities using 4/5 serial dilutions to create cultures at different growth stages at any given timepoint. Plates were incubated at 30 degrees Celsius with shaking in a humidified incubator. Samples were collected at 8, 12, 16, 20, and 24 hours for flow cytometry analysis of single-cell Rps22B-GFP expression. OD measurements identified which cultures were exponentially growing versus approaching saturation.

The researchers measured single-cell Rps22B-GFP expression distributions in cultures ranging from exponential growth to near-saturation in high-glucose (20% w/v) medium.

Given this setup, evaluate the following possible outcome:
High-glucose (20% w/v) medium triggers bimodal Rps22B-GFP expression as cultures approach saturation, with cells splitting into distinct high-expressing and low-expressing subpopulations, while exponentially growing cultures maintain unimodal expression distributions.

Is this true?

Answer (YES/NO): NO